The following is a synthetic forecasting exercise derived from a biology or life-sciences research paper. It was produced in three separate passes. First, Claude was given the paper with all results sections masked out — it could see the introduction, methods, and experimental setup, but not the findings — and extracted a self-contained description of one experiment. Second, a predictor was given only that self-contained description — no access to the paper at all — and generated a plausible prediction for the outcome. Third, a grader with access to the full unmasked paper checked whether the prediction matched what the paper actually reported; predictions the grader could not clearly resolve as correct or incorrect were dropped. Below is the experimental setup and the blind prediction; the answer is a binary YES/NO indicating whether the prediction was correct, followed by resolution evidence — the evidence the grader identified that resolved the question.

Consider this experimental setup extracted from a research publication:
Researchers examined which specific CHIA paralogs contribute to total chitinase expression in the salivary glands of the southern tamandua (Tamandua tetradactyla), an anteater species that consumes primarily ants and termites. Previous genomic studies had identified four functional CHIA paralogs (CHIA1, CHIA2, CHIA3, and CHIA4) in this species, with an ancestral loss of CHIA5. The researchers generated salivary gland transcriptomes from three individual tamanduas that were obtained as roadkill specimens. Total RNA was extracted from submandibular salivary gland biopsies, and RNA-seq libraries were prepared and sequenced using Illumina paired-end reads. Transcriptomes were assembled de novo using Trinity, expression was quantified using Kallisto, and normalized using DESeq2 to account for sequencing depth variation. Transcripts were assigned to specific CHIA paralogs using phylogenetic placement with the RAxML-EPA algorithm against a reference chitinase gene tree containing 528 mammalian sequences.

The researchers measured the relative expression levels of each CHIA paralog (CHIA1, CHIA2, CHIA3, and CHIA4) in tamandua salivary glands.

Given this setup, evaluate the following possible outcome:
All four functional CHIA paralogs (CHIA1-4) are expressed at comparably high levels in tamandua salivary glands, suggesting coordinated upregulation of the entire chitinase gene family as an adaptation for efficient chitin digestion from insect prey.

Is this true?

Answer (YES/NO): NO